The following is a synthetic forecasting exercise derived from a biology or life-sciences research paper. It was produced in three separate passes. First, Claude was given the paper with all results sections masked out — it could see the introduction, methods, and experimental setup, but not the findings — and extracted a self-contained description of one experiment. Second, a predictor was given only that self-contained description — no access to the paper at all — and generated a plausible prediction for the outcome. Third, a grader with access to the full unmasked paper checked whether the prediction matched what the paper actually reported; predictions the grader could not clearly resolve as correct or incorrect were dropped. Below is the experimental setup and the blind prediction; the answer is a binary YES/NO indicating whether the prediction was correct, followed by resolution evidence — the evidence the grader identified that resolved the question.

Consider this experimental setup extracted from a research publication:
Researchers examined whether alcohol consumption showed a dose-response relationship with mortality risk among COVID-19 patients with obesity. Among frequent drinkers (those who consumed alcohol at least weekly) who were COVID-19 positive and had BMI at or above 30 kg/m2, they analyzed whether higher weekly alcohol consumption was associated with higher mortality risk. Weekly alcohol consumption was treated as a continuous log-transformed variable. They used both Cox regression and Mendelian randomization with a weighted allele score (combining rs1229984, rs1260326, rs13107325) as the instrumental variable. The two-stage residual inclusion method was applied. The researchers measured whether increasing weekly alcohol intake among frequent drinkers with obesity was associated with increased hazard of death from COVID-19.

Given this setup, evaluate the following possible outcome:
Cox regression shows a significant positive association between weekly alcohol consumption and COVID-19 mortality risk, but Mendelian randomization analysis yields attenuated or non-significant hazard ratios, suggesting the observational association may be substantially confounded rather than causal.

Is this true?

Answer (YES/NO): NO